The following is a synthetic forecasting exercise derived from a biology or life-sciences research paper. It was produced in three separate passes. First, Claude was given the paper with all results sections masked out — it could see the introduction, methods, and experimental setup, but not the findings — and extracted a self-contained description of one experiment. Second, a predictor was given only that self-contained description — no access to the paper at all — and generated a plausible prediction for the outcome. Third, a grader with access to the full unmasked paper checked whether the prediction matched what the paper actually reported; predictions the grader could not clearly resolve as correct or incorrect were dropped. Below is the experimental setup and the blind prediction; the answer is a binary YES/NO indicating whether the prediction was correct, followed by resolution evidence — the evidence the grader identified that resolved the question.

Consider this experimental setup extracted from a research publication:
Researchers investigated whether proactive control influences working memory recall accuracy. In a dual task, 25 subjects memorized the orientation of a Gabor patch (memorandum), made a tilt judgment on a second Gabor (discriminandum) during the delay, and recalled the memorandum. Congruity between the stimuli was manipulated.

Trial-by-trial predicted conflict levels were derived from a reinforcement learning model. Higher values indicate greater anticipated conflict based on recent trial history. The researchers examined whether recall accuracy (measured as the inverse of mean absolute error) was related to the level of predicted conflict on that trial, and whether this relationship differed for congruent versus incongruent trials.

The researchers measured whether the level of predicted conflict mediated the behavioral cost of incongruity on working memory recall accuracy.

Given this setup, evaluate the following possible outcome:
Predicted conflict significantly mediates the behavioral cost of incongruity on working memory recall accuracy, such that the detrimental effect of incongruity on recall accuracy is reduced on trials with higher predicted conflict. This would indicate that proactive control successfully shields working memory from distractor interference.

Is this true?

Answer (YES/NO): NO